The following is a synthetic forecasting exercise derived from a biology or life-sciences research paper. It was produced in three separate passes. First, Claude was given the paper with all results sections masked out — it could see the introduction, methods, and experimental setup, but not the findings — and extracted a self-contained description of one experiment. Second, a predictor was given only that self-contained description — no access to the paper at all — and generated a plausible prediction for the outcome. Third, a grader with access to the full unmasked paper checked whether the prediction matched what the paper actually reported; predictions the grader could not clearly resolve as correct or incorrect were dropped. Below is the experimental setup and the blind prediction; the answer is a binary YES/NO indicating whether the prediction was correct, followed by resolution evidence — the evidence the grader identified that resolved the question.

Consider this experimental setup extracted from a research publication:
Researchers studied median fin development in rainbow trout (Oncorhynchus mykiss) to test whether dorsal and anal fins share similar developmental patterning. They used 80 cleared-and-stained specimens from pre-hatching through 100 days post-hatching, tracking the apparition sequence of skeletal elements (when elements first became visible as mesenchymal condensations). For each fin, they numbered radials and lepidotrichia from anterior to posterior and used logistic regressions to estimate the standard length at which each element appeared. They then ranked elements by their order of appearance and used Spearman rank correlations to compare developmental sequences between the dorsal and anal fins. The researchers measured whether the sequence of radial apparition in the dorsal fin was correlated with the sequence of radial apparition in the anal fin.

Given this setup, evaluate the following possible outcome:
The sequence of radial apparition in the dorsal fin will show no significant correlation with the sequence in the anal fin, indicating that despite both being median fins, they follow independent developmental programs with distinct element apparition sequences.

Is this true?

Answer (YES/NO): NO